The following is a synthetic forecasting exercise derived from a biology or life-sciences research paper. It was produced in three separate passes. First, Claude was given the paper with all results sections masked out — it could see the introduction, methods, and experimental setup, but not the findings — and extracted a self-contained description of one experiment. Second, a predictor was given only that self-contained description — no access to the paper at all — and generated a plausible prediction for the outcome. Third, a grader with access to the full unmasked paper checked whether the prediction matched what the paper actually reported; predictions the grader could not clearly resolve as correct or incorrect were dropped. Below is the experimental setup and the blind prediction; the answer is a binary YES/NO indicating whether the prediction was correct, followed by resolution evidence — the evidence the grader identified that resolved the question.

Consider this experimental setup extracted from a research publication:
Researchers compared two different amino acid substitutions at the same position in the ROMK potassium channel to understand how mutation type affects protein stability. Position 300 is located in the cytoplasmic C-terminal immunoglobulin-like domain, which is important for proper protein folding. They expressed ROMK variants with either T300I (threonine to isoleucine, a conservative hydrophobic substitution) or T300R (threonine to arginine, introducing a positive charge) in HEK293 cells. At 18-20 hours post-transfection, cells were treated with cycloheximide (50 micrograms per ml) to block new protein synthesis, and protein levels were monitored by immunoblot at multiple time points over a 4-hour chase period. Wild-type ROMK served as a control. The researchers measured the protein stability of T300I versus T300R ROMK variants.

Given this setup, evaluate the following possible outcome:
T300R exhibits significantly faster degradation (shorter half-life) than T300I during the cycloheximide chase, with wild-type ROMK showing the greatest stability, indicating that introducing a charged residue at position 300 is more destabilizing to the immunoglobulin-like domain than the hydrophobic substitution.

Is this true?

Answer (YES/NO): NO